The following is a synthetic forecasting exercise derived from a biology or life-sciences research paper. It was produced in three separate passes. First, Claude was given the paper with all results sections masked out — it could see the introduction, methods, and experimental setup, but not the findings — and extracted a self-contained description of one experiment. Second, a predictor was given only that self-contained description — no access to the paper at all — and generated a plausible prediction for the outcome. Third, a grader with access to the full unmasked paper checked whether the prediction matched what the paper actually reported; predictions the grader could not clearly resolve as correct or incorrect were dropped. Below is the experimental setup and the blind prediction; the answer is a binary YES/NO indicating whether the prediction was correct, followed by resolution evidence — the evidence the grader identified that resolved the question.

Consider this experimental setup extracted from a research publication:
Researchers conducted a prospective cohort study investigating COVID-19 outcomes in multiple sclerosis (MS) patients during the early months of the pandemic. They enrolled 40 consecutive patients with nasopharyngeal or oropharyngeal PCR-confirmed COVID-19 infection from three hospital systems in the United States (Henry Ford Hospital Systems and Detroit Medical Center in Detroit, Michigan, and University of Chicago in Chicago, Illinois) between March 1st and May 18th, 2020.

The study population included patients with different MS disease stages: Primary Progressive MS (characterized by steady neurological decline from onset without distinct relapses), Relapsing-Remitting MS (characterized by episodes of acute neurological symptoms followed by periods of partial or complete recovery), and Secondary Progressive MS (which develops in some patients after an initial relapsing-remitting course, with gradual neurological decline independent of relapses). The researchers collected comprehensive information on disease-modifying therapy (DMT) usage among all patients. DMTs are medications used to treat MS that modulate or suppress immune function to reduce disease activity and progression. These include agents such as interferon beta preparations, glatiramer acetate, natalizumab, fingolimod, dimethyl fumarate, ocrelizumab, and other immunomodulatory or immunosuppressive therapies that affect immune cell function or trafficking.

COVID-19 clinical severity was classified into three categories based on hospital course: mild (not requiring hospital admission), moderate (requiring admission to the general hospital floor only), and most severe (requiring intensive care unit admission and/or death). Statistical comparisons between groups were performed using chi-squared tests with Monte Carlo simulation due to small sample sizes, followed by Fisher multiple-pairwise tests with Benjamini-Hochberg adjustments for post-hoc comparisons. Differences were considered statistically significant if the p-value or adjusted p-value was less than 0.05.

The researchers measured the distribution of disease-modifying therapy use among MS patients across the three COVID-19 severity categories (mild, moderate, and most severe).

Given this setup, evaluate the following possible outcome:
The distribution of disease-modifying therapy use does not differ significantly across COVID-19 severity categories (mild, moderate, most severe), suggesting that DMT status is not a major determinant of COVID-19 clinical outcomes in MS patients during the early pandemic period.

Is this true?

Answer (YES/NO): YES